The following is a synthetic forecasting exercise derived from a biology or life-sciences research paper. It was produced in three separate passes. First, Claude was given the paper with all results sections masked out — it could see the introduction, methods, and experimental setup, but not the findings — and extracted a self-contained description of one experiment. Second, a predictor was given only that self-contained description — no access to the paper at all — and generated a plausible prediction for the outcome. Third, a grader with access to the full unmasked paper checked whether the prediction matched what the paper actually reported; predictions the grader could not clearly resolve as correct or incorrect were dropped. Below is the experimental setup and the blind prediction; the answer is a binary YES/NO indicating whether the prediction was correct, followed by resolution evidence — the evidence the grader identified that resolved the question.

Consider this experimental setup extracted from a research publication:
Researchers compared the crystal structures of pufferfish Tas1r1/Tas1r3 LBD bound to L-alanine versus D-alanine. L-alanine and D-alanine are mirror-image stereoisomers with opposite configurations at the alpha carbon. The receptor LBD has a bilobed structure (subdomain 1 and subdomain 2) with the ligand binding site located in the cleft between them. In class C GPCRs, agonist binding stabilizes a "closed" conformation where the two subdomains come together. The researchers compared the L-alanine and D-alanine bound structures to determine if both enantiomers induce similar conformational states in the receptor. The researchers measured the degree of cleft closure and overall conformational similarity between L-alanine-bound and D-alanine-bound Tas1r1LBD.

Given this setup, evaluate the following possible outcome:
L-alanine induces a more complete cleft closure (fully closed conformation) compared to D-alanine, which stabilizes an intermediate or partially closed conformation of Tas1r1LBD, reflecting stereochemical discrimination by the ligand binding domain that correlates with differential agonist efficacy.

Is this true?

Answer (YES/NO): NO